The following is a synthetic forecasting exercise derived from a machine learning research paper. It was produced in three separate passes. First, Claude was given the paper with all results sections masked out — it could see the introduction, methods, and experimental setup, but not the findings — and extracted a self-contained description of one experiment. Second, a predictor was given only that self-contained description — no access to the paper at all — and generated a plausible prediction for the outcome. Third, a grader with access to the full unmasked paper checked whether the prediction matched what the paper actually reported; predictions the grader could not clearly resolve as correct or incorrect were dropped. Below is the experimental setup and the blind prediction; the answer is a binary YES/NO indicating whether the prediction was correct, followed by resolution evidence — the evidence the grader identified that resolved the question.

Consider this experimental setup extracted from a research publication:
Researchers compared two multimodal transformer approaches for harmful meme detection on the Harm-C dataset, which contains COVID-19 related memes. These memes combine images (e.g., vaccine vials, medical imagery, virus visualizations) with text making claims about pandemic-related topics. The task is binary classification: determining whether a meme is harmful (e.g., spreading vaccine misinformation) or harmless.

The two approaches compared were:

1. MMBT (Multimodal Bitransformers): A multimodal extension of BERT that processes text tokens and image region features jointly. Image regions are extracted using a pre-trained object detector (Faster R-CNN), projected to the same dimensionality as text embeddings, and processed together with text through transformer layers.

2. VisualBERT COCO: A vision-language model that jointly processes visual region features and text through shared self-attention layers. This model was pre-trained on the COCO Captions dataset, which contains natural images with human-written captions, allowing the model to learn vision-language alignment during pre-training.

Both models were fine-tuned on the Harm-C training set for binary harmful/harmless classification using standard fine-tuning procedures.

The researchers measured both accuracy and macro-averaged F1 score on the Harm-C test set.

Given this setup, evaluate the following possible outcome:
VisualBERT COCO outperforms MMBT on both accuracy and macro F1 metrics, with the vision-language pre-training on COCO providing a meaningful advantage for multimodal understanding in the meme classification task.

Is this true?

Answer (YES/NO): YES